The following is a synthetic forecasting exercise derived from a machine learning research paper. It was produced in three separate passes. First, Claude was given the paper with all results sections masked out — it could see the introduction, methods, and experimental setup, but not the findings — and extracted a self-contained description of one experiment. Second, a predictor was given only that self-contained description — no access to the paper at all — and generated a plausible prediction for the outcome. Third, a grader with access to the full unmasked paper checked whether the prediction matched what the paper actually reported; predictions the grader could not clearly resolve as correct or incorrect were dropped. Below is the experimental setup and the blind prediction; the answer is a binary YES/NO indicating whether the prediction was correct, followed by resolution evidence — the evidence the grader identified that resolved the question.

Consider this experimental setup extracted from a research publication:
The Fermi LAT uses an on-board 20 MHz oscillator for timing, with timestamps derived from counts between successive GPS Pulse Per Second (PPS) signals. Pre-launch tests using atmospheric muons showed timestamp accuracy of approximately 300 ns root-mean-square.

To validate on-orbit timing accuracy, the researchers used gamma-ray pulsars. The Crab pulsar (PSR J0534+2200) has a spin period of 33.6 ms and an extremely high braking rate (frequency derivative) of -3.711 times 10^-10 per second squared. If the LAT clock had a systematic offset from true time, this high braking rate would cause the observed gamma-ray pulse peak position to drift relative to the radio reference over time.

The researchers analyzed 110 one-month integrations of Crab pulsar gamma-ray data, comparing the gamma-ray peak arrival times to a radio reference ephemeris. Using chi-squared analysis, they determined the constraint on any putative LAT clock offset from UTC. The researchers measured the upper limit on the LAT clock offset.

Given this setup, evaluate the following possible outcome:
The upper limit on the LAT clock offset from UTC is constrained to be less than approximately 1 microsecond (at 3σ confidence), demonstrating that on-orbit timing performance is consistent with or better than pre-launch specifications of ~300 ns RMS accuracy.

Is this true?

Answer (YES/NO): NO